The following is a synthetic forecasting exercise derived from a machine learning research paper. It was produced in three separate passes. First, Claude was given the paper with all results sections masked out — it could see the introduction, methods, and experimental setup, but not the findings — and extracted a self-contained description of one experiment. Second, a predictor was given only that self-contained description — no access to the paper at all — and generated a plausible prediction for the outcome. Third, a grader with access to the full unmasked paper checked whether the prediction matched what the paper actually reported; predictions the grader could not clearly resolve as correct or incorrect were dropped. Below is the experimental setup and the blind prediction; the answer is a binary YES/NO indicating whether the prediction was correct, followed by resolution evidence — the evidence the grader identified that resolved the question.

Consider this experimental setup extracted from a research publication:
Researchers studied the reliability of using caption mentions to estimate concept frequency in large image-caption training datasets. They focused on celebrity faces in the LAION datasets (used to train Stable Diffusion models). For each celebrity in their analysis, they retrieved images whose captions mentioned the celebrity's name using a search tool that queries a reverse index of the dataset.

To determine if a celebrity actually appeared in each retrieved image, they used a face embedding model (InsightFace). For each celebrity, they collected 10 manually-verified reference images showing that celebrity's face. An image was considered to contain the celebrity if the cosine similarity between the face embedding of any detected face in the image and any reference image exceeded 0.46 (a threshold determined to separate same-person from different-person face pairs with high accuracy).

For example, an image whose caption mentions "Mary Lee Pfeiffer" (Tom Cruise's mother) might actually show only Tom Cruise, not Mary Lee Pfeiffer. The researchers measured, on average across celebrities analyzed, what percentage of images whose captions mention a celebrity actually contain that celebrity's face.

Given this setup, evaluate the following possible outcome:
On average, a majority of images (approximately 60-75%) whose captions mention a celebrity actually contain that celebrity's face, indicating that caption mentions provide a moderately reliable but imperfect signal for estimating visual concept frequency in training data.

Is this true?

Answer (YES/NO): YES